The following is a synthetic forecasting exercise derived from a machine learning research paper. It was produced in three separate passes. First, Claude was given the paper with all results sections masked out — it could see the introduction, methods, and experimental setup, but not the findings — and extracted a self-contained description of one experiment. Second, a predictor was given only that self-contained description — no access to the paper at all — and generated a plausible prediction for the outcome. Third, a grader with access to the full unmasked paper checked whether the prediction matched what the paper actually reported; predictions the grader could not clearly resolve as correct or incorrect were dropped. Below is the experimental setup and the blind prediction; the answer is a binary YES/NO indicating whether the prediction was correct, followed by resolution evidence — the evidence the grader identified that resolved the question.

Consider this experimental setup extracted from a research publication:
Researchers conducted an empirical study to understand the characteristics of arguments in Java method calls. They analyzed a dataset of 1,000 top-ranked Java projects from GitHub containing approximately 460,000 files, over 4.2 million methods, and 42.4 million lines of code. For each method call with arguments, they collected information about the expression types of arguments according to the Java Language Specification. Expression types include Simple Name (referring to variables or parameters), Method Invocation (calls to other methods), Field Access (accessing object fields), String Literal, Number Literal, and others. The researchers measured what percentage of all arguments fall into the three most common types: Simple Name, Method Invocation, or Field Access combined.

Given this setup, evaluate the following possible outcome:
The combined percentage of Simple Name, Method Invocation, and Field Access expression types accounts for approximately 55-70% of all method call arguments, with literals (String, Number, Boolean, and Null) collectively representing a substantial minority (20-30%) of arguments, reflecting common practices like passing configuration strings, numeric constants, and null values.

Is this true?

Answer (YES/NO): YES